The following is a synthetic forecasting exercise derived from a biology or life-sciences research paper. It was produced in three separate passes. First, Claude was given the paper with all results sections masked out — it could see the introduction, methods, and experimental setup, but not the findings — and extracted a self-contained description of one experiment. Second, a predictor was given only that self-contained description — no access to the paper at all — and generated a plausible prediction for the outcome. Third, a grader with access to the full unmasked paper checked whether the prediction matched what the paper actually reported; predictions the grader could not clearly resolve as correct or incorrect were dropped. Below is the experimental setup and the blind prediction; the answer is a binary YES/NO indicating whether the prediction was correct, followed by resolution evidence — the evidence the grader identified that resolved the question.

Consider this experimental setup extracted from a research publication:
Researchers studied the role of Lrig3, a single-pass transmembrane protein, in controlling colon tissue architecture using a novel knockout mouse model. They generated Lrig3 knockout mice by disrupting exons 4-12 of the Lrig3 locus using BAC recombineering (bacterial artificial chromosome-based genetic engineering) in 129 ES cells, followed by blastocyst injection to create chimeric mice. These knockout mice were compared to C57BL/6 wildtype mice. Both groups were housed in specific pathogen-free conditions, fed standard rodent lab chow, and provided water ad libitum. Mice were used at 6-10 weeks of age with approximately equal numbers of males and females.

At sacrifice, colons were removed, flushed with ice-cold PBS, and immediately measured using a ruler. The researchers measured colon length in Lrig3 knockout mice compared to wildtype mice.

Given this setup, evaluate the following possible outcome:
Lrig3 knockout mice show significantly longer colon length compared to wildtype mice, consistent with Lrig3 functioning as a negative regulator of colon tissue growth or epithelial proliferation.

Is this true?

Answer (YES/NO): YES